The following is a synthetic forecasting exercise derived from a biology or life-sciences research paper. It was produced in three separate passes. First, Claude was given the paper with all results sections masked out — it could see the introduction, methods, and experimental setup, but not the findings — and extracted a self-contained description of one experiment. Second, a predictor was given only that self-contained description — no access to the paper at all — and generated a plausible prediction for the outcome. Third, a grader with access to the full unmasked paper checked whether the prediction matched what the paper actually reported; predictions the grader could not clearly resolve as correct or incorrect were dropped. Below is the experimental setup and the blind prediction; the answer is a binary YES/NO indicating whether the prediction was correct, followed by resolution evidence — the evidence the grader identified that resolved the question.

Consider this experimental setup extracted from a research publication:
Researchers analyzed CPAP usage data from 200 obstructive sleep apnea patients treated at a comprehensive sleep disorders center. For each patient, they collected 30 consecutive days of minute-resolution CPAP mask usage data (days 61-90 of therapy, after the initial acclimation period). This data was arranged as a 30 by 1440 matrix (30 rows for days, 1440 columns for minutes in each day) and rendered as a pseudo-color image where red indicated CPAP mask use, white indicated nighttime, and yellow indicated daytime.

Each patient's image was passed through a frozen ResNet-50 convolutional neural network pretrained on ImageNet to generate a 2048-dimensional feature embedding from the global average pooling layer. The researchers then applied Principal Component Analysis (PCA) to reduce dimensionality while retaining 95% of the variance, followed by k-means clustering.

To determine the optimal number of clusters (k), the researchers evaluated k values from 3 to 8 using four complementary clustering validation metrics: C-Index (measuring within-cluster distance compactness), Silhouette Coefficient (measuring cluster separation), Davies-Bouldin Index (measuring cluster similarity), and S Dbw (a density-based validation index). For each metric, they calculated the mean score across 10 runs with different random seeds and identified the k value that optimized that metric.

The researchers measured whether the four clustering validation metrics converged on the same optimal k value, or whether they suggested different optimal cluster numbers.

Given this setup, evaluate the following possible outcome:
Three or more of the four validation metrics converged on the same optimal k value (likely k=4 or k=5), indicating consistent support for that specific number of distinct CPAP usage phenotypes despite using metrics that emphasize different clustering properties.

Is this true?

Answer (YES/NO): NO